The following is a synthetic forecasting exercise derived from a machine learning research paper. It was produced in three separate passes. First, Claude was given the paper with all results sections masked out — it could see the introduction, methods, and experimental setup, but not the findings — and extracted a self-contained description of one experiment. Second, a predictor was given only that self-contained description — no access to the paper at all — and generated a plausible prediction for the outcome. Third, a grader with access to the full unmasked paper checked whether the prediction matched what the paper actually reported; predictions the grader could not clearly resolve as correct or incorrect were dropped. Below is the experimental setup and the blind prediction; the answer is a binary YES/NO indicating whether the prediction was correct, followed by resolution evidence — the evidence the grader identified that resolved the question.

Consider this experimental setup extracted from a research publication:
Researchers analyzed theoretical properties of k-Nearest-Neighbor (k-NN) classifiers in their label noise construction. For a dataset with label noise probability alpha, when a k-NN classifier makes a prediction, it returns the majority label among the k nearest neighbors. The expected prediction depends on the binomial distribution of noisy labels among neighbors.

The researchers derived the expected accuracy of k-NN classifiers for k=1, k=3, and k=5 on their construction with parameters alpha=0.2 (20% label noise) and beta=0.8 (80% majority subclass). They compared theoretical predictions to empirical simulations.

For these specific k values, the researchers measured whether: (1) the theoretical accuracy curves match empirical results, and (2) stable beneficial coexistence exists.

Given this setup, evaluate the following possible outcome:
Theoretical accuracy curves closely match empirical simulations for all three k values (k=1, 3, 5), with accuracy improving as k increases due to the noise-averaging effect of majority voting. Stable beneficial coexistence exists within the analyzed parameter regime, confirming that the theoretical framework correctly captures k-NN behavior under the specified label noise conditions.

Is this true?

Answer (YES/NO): NO